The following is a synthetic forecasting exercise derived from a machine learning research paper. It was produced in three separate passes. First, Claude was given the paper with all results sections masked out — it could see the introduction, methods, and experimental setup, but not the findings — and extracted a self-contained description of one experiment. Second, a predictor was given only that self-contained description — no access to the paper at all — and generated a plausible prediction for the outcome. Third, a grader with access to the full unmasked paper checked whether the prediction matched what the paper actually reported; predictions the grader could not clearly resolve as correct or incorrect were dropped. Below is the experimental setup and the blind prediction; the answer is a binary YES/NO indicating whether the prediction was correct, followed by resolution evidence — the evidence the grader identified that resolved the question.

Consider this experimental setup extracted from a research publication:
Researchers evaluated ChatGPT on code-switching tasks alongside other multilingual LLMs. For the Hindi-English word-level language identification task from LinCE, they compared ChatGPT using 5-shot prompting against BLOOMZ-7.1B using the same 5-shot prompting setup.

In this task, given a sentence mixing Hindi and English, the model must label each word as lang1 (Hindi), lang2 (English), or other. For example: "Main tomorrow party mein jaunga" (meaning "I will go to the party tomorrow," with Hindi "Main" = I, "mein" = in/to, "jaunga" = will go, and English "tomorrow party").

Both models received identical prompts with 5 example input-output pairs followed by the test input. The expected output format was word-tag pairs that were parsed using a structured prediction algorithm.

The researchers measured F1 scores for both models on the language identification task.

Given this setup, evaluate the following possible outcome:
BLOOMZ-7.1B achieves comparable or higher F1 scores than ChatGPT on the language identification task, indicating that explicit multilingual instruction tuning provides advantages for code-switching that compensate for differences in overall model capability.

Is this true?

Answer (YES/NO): NO